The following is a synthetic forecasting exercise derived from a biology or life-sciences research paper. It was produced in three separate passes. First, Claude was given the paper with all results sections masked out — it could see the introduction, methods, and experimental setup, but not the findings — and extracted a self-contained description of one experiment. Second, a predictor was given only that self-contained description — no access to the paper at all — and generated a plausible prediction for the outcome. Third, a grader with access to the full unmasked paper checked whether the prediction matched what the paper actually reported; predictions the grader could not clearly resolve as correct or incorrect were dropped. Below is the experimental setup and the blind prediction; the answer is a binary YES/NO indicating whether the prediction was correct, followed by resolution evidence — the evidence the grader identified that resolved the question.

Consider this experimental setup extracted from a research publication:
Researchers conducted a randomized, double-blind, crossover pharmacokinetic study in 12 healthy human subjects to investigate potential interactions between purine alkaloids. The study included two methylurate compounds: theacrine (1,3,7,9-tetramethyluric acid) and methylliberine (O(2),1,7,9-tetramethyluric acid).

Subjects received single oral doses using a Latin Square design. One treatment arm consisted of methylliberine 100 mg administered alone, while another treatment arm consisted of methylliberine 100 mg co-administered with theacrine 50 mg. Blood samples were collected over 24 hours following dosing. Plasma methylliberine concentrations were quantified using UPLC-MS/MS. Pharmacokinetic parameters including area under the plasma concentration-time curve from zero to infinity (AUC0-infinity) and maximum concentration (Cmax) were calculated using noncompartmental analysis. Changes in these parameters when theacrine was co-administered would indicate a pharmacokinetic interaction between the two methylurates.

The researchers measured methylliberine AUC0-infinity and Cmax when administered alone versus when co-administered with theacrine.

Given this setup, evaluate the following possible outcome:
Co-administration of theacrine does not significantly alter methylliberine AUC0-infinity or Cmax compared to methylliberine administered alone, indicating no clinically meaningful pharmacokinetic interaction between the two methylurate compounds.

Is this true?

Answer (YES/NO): YES